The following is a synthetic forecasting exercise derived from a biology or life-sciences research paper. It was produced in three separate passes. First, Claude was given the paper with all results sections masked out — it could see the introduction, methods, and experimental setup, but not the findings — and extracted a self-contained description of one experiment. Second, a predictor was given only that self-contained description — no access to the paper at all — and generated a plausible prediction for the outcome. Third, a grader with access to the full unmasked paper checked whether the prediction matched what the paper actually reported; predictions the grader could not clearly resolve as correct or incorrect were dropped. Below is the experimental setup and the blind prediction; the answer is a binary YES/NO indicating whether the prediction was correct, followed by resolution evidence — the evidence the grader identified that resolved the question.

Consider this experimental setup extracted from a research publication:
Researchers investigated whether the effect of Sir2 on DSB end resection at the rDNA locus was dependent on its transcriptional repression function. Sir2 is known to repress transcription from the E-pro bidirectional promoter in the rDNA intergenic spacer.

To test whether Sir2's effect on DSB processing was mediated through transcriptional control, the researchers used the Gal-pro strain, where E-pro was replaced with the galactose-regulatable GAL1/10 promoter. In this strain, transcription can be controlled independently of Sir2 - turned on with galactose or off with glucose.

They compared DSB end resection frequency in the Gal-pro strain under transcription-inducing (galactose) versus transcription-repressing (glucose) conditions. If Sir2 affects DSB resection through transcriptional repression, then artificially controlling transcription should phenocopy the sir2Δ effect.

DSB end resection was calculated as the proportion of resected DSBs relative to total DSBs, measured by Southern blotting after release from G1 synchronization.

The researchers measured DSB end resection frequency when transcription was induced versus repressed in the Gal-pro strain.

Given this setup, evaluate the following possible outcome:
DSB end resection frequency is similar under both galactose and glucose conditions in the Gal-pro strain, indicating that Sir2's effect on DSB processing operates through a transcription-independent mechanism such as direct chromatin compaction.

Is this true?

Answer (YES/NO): NO